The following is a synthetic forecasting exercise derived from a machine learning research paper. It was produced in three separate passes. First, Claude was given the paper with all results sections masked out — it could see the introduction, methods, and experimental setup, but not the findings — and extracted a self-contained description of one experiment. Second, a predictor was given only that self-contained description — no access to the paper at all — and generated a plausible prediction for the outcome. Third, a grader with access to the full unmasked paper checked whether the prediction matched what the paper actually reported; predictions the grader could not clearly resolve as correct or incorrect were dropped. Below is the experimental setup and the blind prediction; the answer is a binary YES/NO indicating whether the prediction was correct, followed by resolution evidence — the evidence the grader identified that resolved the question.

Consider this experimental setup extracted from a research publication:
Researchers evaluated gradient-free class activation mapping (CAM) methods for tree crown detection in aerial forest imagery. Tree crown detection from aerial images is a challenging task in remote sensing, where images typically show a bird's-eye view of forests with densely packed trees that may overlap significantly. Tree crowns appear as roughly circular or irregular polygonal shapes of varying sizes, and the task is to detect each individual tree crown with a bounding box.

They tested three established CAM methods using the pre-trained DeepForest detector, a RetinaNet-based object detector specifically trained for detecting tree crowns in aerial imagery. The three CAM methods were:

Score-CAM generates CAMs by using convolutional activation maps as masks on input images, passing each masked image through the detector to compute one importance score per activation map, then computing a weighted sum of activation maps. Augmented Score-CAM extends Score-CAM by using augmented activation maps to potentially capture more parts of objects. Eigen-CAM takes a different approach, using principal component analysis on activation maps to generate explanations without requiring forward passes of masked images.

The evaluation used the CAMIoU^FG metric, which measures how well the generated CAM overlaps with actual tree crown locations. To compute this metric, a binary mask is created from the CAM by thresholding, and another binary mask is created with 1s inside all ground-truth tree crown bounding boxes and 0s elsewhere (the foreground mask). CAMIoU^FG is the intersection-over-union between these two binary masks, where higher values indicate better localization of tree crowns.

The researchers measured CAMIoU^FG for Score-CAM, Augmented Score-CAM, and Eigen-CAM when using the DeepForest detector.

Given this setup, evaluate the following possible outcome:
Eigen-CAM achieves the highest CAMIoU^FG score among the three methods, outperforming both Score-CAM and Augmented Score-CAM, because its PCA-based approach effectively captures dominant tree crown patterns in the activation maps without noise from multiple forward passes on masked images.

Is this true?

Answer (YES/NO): NO